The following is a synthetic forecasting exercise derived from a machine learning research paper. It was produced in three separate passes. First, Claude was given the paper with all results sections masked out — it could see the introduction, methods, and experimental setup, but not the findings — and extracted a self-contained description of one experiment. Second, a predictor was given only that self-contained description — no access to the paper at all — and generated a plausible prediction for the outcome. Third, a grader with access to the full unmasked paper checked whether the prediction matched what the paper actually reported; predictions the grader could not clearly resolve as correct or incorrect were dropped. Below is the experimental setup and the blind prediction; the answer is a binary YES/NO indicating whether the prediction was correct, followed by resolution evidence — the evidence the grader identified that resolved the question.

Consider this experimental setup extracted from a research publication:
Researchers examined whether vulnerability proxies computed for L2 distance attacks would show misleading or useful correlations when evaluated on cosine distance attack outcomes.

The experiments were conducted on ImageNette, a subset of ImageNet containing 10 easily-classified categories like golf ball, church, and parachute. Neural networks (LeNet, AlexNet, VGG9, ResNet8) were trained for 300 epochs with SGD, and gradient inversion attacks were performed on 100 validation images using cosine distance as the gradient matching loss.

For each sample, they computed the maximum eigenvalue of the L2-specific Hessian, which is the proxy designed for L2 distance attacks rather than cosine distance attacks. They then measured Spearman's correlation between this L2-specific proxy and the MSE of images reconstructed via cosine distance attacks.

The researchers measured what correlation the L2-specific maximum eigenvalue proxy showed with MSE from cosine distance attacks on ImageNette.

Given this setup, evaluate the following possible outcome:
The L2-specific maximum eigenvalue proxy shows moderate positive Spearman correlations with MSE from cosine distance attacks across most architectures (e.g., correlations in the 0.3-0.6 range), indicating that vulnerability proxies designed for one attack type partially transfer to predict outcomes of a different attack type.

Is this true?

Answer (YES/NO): NO